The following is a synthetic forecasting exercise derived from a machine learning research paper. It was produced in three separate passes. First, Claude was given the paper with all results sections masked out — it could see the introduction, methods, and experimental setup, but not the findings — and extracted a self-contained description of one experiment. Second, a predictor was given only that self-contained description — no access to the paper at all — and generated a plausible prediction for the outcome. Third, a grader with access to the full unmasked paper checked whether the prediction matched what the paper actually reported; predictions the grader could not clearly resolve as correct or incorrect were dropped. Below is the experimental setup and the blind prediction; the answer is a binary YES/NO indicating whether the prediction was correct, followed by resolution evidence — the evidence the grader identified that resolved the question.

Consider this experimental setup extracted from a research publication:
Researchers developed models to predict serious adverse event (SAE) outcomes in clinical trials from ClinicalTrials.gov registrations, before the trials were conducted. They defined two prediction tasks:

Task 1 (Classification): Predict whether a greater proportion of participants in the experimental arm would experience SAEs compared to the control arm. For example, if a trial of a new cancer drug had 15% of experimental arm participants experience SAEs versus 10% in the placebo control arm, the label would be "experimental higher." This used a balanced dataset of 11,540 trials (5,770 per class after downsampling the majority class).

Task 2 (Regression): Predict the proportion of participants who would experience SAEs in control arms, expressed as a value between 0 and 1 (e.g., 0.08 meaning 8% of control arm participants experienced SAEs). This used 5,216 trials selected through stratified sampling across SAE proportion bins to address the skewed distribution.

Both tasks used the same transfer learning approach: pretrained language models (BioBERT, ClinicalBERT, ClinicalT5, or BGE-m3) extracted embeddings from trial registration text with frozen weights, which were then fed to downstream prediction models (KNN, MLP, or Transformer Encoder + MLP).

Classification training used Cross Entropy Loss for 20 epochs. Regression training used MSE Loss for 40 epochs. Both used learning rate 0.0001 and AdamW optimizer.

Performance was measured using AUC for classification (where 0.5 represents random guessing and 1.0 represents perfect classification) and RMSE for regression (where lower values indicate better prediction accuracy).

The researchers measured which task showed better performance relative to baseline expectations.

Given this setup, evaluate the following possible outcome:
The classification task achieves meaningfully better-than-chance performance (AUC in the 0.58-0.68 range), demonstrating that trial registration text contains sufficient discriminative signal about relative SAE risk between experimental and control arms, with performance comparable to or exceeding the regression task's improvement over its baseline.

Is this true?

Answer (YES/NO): NO